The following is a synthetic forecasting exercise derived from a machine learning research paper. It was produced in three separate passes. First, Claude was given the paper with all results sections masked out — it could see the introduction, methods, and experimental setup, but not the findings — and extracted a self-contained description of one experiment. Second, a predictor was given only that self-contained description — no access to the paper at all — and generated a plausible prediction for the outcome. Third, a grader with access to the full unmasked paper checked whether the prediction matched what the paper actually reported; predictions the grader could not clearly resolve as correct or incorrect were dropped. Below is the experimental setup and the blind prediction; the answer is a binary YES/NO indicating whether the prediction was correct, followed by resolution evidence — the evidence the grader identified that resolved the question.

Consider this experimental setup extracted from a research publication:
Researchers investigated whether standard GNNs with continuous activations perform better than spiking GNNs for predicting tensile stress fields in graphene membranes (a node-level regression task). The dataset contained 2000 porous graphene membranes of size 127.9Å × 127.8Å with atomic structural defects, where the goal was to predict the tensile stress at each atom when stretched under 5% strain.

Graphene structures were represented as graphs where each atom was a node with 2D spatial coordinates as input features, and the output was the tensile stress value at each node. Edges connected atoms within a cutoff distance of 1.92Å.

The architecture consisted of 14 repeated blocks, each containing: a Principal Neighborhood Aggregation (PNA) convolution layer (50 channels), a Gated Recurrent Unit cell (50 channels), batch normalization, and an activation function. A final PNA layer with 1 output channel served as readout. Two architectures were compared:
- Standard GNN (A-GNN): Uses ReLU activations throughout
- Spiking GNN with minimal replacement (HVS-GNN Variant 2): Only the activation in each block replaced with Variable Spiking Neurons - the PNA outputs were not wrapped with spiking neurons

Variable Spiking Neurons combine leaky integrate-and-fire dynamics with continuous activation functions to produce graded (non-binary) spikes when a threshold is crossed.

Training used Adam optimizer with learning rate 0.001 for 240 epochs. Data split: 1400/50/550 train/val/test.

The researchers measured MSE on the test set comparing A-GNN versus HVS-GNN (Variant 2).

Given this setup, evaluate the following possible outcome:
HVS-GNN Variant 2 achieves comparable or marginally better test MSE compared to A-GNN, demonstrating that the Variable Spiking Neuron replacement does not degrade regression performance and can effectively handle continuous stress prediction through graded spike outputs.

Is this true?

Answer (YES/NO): YES